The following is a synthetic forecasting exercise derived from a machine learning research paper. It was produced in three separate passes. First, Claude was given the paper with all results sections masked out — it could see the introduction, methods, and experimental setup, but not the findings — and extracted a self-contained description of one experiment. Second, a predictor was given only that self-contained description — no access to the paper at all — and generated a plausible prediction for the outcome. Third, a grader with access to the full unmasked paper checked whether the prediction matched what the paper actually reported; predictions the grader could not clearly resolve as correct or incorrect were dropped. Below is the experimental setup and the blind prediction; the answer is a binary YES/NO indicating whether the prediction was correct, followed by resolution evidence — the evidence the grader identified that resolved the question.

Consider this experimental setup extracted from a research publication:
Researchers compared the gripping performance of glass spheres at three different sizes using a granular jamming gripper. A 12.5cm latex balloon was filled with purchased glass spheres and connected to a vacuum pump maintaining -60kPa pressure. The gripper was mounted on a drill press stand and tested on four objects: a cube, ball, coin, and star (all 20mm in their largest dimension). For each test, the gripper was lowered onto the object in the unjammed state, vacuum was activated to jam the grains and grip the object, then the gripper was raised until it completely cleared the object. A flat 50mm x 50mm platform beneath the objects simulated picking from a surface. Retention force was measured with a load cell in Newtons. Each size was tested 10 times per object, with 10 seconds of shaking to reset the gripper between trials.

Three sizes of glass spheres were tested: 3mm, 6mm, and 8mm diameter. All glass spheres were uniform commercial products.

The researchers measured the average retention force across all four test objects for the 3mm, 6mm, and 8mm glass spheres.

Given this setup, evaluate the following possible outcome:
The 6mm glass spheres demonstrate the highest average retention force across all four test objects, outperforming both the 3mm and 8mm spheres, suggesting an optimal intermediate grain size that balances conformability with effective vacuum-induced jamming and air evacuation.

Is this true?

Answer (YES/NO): NO